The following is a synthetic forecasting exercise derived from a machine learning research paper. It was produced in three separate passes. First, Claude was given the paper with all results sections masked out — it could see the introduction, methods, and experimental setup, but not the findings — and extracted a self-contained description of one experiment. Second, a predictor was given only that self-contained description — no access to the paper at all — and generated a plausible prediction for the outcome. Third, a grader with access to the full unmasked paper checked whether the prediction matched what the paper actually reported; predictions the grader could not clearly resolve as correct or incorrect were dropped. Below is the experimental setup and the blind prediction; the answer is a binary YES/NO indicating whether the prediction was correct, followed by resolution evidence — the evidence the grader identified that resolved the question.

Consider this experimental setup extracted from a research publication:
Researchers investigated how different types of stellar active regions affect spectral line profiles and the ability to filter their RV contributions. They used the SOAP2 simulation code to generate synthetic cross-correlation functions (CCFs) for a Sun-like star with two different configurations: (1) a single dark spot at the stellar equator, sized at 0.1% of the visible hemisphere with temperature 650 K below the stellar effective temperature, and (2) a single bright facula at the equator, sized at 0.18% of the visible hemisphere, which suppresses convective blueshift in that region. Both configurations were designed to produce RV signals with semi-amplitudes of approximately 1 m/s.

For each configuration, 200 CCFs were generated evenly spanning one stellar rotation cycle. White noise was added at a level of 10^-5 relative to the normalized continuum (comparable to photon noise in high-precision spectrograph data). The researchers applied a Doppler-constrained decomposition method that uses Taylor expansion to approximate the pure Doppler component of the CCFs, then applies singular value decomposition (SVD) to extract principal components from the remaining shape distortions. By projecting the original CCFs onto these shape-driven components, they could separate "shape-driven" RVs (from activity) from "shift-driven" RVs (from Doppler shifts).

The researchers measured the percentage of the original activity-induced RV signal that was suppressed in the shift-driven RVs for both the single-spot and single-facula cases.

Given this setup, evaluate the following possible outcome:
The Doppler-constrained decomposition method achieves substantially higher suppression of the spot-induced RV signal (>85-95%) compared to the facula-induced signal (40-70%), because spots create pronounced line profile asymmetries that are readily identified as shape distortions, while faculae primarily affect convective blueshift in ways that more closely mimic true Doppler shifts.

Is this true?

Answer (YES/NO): NO